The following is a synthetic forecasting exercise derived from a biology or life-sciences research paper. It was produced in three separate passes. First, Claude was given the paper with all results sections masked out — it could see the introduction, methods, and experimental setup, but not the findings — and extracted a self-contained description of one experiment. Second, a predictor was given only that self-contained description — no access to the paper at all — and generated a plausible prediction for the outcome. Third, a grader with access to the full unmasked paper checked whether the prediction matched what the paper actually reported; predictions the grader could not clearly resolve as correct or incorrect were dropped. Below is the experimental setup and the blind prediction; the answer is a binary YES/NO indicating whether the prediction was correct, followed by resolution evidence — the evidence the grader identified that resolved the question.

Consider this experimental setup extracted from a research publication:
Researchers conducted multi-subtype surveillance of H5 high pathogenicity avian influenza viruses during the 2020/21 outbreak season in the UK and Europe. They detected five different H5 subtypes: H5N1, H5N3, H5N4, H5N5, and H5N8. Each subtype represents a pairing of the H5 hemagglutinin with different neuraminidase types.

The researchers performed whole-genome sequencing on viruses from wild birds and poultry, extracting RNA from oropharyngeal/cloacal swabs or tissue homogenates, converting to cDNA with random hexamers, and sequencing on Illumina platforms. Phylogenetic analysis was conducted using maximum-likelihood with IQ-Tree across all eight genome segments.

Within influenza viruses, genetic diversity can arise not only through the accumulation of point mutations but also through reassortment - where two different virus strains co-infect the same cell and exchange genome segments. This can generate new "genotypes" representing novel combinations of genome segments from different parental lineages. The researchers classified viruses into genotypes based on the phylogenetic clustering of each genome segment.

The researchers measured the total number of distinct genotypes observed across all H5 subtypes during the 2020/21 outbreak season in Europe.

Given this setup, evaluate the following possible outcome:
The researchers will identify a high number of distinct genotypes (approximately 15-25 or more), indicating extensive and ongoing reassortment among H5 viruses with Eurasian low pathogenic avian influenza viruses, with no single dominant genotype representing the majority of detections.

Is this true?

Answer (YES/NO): NO